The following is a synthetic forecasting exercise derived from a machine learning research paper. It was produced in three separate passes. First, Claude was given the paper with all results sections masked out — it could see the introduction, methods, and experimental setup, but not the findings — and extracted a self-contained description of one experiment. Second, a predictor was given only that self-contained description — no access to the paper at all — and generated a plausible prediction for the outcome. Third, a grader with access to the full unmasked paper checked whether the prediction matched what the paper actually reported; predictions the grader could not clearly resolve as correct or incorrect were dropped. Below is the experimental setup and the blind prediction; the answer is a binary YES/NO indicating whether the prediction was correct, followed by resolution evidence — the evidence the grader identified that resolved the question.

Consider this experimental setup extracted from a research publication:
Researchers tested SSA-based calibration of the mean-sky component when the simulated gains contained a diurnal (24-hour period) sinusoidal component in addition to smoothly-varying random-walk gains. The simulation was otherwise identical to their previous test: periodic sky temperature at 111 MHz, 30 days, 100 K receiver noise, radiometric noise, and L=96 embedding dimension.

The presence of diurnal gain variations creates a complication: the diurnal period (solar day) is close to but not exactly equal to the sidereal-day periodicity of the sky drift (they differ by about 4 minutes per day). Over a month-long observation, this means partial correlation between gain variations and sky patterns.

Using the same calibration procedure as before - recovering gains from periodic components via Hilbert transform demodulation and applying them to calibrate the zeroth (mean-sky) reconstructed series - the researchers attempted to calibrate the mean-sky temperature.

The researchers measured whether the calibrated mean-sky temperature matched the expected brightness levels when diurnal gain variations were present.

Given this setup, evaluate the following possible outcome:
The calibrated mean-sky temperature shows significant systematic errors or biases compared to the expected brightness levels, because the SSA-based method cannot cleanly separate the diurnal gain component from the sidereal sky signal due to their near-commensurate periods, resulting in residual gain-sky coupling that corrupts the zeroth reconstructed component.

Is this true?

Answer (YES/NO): YES